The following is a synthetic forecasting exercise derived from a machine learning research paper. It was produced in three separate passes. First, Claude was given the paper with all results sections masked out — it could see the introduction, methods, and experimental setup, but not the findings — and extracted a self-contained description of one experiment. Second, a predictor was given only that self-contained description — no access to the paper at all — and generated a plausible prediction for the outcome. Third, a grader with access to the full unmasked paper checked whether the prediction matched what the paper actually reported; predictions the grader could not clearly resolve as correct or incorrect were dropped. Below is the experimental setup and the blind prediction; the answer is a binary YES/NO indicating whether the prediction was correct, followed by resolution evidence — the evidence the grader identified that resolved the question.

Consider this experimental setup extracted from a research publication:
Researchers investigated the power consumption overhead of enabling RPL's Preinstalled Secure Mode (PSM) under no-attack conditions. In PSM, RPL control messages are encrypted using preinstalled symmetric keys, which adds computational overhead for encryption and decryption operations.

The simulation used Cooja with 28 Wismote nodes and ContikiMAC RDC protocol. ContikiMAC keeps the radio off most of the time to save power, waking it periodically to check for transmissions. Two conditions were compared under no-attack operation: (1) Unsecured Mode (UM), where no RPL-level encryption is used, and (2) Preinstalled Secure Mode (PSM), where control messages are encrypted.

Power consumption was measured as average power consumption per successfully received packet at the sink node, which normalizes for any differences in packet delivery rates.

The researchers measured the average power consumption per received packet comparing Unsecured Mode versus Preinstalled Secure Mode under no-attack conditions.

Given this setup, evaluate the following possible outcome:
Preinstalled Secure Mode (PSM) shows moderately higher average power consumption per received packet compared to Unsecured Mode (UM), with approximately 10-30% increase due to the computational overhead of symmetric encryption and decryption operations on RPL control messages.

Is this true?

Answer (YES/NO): NO